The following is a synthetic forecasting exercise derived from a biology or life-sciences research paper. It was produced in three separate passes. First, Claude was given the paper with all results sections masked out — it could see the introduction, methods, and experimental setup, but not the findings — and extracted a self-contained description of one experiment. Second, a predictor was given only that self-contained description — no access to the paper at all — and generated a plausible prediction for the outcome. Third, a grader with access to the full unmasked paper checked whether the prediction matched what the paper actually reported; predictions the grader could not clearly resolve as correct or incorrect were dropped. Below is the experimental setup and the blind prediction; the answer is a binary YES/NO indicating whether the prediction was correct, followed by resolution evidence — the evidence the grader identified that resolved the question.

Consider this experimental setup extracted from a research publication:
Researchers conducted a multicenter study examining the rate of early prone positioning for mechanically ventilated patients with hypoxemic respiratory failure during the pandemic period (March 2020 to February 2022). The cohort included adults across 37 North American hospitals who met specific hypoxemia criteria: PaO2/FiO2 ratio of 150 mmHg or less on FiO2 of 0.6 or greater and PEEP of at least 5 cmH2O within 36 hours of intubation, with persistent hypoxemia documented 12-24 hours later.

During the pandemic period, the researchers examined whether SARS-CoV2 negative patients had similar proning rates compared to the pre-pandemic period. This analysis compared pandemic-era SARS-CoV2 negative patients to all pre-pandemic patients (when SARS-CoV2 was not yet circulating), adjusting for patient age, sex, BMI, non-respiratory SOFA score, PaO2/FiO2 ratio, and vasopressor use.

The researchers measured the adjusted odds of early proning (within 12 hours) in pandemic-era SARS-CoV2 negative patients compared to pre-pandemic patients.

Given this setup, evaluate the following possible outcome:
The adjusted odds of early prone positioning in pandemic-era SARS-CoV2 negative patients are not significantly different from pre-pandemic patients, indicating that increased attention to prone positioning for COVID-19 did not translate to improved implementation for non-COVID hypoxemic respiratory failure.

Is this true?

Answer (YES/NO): NO